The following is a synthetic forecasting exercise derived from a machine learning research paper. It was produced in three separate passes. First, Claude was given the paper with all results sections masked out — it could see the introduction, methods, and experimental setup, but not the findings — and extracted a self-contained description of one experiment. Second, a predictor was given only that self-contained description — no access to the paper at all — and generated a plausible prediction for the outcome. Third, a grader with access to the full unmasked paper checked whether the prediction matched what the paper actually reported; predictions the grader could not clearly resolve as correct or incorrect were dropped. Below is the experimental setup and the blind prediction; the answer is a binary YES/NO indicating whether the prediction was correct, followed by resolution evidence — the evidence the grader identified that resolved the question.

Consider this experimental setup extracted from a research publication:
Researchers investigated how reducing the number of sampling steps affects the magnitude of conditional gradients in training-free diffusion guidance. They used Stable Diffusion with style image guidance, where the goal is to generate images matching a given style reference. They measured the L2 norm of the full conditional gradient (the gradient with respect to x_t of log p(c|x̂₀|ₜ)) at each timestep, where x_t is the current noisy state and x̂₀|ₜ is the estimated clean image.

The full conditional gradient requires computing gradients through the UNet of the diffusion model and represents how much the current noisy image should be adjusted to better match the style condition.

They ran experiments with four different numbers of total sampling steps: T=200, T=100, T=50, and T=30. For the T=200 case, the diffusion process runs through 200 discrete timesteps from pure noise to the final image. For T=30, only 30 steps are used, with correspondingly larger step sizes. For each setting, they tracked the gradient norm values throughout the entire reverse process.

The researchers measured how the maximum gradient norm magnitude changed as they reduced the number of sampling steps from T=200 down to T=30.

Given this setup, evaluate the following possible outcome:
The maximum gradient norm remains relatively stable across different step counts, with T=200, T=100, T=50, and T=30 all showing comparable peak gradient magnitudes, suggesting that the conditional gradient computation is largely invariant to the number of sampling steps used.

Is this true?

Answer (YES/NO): NO